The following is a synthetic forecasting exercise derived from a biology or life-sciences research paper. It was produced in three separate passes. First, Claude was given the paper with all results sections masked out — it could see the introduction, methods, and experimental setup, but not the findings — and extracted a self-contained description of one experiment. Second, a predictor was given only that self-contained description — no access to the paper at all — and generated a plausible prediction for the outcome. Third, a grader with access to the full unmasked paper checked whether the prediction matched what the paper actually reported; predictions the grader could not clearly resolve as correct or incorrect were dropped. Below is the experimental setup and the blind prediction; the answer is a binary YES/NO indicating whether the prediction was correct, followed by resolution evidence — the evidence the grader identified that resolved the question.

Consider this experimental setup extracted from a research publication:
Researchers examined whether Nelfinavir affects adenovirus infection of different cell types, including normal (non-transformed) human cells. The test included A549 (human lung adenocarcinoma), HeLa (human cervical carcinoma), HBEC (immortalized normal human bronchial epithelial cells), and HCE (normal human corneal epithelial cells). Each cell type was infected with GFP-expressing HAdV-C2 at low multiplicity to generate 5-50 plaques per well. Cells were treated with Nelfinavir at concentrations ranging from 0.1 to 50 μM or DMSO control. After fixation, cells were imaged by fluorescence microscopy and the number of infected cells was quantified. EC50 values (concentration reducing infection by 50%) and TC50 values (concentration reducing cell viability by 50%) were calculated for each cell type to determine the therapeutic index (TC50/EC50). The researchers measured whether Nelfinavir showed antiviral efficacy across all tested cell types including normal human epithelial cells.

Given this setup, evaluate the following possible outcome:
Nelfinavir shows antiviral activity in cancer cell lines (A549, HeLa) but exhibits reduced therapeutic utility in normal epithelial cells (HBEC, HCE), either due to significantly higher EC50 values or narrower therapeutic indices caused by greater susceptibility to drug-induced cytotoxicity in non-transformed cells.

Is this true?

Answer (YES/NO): NO